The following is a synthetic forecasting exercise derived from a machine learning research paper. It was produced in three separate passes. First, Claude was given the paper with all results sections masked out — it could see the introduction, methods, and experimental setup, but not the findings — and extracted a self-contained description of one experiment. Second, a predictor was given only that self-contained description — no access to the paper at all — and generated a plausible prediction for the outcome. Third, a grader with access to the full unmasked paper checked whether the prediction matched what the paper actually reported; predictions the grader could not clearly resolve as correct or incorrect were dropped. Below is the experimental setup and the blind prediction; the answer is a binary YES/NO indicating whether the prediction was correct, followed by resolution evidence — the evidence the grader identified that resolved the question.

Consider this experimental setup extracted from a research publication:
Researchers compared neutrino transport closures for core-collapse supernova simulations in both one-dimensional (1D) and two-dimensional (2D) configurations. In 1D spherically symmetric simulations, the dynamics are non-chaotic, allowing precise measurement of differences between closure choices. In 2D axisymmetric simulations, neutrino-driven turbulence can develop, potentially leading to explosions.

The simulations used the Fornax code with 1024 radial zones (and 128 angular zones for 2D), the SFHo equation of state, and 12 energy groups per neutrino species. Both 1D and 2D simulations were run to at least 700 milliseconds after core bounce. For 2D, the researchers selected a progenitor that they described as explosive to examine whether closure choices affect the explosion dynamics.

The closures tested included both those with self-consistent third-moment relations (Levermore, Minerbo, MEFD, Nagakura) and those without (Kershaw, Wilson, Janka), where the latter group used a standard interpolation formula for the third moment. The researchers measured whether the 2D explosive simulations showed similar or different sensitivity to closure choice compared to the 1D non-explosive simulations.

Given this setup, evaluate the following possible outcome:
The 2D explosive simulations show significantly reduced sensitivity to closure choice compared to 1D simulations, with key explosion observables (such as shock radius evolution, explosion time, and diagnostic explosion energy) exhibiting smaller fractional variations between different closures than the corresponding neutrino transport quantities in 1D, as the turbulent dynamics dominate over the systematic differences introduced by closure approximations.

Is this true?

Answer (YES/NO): NO